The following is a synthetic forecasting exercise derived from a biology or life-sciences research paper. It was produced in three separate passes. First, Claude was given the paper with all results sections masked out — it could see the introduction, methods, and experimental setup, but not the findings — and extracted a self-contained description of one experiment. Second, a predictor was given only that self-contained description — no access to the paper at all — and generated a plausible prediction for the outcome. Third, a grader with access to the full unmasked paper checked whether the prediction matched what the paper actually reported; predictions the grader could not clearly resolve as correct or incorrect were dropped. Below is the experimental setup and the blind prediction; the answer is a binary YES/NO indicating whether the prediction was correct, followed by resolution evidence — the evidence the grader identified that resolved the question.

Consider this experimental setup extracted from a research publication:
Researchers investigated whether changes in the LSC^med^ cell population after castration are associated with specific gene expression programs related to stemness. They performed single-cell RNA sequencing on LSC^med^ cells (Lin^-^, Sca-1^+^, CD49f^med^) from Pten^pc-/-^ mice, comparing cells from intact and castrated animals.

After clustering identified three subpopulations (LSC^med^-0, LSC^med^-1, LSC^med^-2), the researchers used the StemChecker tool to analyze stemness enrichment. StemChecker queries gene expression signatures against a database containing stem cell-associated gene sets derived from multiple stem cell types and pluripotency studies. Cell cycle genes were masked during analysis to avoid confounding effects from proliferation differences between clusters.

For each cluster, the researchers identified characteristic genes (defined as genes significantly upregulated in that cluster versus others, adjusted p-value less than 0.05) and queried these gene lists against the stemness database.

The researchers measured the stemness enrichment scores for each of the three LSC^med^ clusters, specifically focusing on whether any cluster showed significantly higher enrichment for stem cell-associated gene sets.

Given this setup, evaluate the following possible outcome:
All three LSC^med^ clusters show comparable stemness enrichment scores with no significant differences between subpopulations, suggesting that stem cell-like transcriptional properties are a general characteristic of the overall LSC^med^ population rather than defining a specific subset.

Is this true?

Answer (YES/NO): NO